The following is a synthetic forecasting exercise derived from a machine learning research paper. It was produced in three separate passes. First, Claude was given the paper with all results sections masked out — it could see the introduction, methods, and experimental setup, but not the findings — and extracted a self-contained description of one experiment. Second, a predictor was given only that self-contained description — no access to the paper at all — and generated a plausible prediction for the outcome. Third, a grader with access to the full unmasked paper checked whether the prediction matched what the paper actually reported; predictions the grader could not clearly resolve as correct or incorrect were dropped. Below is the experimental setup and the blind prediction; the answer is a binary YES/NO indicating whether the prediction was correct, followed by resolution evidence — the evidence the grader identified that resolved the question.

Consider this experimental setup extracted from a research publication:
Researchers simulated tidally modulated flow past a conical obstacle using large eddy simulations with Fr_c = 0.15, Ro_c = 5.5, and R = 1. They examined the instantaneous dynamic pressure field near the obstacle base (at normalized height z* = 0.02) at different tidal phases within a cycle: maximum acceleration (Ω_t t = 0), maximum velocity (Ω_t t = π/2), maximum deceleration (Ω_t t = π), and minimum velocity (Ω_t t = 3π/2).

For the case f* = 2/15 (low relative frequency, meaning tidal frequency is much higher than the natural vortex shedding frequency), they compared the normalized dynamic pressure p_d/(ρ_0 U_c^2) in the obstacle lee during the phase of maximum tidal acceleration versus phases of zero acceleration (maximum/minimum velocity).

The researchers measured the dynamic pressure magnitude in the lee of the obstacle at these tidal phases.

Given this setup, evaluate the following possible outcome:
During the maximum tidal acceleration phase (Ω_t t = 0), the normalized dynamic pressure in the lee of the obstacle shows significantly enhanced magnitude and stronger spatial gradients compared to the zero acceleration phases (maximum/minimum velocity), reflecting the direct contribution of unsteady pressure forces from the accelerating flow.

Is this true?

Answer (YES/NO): YES